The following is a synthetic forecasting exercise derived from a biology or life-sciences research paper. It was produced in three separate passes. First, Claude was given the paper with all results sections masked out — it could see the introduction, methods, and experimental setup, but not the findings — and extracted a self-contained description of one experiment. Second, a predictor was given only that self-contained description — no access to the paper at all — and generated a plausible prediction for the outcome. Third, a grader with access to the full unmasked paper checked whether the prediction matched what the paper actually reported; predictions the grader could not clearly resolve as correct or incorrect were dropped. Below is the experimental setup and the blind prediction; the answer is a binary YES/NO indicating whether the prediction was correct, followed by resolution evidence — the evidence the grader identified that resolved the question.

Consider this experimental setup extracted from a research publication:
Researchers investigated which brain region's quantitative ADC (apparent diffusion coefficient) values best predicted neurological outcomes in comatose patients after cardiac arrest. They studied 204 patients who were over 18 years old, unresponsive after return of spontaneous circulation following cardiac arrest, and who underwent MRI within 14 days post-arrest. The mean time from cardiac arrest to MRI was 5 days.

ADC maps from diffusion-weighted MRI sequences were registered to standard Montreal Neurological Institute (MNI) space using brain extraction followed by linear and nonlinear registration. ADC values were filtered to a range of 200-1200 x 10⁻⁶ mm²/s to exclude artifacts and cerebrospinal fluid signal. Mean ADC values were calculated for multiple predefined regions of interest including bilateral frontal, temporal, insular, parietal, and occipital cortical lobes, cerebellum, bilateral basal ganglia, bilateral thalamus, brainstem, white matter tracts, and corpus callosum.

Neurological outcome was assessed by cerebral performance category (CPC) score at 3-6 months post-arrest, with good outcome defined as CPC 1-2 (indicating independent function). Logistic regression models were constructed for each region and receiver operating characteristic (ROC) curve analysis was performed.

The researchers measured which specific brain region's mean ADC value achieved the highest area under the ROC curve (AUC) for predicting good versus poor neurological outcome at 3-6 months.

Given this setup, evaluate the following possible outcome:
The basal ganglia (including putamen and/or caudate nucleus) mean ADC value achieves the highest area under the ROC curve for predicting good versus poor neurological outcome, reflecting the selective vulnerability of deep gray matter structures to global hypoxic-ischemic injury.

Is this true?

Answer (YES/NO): NO